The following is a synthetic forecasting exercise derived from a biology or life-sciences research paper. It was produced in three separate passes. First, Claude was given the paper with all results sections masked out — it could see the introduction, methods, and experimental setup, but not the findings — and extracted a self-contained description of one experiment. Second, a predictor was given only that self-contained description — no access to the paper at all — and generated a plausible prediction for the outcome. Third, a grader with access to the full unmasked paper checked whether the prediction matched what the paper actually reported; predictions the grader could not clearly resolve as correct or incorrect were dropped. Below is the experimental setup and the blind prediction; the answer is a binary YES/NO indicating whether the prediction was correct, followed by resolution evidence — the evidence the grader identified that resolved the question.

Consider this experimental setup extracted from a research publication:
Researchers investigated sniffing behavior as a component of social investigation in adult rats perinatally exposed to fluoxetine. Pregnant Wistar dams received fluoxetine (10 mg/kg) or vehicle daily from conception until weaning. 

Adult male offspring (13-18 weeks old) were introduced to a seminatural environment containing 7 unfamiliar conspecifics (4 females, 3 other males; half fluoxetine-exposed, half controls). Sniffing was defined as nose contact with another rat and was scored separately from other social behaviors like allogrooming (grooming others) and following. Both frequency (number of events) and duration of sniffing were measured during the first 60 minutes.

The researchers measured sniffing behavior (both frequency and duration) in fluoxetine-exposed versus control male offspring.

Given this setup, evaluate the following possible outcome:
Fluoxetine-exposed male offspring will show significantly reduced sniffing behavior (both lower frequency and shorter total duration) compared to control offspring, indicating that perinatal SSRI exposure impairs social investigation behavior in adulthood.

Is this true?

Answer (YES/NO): NO